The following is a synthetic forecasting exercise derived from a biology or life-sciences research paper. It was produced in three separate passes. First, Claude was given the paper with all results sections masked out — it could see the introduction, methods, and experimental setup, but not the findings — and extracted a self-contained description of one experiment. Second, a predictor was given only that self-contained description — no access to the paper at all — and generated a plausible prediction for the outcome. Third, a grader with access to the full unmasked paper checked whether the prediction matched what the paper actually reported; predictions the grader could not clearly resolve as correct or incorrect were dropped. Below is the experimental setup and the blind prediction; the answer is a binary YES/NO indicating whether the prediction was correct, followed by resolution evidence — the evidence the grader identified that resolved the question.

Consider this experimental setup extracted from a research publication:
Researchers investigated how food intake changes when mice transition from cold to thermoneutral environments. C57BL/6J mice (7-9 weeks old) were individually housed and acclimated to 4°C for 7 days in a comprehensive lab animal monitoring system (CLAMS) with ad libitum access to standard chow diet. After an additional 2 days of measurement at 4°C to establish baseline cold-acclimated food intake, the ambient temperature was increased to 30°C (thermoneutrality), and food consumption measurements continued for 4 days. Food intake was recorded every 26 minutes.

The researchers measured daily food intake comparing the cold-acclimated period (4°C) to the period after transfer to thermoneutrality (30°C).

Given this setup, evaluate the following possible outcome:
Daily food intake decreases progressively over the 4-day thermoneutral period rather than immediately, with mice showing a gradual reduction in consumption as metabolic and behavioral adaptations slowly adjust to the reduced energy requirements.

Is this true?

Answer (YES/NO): NO